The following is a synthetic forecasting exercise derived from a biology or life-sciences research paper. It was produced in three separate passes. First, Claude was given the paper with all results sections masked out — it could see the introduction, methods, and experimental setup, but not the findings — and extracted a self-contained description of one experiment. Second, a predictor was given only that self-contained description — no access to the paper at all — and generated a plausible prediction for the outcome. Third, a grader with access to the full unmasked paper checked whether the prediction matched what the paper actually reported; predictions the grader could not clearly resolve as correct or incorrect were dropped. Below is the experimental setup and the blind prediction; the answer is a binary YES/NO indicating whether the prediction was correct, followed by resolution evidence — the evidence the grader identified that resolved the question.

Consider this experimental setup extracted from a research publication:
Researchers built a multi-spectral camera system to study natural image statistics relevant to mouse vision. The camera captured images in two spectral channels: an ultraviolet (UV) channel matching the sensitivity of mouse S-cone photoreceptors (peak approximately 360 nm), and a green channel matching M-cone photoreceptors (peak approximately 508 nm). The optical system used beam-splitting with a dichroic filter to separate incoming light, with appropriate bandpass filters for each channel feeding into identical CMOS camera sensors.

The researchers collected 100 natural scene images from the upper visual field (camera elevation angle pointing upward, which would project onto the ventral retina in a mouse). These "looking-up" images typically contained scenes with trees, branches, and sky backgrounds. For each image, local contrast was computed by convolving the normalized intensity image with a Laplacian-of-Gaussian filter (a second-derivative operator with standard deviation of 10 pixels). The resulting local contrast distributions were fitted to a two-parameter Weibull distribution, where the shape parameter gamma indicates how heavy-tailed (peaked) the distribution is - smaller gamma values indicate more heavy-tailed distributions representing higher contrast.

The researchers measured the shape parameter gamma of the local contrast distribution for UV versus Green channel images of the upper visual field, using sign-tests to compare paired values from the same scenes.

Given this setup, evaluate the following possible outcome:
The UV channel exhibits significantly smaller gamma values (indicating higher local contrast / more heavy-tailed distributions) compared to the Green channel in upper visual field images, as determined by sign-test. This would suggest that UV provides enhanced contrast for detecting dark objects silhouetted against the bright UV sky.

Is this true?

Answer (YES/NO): YES